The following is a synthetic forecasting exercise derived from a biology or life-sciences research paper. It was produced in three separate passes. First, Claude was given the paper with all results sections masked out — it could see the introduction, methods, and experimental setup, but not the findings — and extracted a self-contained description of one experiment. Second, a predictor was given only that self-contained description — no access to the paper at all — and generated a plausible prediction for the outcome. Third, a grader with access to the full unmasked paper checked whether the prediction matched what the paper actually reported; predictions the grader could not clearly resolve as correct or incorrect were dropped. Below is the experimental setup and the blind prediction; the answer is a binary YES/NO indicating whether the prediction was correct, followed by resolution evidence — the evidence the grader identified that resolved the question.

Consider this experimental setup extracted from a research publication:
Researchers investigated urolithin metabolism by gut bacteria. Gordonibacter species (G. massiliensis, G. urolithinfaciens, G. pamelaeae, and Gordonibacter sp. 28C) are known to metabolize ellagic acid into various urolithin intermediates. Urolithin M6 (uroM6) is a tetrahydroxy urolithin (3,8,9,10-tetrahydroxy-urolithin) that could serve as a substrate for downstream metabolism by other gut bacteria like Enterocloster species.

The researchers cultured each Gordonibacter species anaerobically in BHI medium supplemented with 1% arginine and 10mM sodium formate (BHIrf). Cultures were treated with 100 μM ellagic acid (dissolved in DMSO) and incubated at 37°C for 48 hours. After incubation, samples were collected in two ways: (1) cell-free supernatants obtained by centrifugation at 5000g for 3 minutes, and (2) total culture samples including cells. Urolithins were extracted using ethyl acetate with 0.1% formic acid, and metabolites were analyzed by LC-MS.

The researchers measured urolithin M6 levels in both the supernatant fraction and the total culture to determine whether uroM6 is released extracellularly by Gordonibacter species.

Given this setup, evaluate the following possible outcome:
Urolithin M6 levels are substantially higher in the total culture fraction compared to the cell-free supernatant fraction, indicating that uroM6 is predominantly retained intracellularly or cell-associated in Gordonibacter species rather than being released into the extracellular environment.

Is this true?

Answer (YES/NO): NO